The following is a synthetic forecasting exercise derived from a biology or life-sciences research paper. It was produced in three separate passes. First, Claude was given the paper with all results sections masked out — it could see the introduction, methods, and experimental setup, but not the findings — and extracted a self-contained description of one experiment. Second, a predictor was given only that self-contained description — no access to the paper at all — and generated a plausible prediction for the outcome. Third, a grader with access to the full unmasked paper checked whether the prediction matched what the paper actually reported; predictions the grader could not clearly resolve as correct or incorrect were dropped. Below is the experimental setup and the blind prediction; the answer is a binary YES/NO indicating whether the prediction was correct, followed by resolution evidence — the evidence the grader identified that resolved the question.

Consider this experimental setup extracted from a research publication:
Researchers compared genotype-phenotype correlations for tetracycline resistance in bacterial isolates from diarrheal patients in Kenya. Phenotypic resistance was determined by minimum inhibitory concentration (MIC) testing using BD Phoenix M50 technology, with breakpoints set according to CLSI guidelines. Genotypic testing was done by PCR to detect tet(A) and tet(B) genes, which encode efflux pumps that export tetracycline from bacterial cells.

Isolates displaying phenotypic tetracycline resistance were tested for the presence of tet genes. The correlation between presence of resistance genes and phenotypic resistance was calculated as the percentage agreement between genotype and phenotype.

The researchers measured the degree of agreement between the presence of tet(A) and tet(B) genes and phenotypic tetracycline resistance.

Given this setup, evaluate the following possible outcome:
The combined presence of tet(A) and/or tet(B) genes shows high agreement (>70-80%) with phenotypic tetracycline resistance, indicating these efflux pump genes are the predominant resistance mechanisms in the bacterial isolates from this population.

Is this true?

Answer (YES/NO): YES